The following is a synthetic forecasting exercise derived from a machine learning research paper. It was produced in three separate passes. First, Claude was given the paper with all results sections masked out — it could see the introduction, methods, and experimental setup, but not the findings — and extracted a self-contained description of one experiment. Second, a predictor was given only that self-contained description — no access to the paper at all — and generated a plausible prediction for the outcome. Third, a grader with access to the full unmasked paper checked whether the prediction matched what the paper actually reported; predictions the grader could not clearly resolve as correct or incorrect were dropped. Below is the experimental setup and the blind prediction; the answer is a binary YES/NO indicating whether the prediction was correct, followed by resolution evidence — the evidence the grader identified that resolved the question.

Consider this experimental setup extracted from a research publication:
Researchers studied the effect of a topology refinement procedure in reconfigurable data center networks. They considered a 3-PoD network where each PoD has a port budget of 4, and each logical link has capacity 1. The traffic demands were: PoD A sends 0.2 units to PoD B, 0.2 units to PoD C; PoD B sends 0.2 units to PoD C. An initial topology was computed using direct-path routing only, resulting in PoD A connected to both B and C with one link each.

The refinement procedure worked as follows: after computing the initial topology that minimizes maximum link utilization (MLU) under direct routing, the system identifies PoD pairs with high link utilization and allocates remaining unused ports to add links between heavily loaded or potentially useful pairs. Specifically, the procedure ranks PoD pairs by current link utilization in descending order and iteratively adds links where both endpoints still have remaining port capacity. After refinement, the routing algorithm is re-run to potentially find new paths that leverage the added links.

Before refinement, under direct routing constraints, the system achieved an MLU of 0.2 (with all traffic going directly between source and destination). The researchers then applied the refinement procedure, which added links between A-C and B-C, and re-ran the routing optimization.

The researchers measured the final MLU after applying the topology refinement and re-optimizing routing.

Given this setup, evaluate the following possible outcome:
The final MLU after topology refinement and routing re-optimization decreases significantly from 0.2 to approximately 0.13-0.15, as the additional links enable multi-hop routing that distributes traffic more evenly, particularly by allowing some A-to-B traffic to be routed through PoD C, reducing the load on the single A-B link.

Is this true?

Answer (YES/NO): YES